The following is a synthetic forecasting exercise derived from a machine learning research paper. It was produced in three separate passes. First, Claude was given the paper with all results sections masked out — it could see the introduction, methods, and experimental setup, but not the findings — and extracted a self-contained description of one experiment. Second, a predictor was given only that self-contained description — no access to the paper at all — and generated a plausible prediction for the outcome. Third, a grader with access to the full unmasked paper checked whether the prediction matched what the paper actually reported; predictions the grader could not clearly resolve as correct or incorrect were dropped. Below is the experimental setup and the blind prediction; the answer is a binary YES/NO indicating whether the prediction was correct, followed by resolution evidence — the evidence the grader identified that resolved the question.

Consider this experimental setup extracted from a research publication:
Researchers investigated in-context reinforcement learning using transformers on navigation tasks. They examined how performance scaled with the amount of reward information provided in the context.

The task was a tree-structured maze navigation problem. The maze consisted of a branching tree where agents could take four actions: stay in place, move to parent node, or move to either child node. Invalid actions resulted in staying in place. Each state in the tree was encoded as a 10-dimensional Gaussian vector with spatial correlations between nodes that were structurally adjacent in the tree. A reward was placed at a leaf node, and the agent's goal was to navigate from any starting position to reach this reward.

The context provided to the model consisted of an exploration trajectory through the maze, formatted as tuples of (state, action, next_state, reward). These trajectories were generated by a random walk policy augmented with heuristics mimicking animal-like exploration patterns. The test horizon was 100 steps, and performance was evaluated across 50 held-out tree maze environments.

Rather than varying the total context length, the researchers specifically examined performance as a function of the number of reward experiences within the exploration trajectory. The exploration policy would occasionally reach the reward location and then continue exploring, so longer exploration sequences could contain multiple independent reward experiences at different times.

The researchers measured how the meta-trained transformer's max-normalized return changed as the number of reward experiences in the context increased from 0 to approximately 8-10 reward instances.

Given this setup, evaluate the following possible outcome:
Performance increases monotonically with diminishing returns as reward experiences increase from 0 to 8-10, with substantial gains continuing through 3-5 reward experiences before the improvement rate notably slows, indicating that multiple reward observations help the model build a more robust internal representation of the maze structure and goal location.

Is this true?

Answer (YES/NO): NO